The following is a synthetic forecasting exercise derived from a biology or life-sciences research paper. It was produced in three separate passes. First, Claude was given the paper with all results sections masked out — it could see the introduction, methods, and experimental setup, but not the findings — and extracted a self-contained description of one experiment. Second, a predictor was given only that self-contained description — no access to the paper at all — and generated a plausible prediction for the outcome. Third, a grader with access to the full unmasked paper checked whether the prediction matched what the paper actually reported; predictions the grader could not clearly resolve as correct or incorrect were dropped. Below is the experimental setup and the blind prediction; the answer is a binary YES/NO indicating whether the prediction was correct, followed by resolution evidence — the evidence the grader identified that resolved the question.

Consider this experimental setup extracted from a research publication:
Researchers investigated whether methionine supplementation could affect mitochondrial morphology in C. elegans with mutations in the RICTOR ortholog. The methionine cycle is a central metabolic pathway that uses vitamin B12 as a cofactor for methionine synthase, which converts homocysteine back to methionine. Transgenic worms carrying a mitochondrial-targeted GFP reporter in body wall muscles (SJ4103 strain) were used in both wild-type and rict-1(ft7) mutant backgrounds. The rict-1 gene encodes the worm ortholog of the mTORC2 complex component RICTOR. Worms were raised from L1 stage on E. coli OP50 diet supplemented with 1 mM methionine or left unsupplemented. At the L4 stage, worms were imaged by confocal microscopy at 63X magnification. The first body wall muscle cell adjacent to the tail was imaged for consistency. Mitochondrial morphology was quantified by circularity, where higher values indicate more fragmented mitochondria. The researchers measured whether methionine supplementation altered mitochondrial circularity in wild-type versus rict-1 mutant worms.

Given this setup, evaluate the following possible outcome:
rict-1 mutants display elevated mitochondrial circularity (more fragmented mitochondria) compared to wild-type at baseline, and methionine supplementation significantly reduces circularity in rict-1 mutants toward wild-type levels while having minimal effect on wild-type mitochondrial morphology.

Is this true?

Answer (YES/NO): NO